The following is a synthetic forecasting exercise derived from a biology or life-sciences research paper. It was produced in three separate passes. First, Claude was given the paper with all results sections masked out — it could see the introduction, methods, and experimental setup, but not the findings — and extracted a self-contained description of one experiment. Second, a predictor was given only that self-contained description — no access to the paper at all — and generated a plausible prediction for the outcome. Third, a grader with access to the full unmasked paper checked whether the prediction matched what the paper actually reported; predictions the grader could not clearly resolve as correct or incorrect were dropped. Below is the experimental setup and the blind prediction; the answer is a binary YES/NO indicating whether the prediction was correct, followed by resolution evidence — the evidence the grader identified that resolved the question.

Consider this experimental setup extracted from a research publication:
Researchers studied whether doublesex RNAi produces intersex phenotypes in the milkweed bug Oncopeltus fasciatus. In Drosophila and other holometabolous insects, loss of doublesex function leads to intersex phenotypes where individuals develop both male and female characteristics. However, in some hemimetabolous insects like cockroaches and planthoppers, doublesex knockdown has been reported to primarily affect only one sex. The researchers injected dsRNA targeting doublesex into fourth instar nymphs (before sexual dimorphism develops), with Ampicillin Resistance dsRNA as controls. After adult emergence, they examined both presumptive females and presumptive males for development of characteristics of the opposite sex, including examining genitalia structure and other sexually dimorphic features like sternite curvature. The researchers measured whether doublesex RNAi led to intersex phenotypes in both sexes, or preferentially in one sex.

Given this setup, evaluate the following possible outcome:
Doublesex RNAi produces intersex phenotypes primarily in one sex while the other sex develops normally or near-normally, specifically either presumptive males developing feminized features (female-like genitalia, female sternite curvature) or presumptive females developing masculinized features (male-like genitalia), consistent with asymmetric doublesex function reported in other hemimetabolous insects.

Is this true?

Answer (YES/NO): NO